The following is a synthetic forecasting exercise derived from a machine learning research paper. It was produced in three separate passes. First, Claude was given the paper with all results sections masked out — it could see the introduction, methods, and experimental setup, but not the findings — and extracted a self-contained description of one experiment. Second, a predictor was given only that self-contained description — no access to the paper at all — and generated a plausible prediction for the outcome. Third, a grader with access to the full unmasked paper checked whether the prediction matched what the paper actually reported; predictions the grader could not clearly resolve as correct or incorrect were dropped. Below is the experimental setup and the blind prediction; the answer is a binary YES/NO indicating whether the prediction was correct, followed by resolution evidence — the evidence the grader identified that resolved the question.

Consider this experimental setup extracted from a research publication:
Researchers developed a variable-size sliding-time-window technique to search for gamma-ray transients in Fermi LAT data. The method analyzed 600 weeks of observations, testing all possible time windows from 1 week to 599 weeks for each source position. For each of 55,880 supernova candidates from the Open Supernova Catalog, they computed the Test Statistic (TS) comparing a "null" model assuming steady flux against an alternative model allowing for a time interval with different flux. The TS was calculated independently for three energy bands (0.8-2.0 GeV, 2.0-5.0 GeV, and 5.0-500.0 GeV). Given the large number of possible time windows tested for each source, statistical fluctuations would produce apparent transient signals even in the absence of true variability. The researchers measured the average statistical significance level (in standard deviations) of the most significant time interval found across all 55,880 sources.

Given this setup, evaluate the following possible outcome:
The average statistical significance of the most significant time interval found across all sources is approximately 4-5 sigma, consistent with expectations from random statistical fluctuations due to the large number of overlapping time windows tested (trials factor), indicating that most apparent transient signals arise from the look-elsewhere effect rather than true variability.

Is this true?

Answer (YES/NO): NO